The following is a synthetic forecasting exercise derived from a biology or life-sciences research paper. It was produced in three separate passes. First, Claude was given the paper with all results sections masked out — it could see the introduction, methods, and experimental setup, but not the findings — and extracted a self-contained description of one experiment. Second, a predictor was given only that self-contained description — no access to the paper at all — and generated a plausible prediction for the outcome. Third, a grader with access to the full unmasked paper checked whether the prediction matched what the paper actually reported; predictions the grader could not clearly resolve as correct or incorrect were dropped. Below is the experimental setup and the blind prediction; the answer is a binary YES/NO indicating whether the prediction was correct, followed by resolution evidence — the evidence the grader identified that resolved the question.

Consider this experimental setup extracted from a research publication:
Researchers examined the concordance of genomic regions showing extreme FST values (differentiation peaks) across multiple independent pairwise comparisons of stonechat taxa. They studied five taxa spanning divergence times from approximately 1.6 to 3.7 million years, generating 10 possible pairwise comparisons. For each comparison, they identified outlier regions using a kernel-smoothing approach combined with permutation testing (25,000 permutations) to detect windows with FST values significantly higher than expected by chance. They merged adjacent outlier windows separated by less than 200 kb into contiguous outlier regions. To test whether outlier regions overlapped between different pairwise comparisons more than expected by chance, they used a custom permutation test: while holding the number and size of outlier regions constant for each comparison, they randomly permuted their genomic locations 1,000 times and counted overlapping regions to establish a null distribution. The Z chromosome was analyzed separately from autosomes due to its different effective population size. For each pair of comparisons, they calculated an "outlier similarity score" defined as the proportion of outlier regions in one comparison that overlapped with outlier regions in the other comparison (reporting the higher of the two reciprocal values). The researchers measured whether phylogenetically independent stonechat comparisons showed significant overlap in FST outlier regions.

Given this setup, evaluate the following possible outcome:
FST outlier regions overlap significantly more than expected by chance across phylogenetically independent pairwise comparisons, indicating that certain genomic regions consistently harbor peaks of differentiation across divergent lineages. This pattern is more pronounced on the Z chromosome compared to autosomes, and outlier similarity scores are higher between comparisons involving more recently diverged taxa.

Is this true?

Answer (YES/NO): NO